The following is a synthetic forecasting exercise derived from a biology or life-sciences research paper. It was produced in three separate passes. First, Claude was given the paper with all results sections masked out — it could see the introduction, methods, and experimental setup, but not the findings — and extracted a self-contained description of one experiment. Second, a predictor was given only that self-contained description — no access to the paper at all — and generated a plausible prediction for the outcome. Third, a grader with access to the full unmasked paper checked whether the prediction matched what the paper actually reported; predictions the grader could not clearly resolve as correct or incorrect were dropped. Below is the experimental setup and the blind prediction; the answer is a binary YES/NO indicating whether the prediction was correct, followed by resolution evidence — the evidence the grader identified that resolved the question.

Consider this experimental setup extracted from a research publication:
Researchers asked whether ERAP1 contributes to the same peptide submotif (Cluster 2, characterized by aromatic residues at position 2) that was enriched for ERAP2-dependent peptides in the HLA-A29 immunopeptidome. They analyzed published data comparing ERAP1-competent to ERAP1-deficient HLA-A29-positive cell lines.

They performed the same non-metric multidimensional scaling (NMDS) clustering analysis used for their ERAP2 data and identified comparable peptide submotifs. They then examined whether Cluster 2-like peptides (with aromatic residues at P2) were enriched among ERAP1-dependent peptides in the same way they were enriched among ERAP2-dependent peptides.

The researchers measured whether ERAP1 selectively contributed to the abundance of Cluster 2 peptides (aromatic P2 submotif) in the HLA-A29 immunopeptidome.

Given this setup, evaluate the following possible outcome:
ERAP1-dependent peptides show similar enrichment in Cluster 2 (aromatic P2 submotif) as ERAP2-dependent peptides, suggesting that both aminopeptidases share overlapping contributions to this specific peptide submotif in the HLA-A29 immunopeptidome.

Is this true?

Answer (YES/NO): NO